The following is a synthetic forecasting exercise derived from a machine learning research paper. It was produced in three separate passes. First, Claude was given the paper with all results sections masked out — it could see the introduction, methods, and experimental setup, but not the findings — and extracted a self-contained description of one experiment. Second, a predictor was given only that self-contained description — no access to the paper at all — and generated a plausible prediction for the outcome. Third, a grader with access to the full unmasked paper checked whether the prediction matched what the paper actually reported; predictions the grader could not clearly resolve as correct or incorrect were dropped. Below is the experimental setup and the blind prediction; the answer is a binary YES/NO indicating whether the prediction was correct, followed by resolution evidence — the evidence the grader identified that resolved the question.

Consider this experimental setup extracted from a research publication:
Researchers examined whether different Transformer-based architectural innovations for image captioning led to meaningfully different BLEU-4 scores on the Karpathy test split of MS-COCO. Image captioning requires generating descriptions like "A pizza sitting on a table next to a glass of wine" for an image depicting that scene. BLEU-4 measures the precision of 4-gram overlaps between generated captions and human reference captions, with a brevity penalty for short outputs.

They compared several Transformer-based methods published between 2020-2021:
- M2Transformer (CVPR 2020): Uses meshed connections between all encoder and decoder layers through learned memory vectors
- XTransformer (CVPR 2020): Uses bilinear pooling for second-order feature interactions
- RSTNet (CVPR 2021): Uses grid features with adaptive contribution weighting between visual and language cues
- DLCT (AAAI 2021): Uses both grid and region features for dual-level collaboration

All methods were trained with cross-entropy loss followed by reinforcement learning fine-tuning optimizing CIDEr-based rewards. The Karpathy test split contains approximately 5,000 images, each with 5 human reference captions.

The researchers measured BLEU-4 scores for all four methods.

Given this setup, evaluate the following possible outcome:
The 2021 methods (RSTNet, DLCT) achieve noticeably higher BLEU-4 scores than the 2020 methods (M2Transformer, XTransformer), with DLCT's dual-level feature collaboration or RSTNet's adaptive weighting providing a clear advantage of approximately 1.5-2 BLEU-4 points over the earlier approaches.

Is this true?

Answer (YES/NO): NO